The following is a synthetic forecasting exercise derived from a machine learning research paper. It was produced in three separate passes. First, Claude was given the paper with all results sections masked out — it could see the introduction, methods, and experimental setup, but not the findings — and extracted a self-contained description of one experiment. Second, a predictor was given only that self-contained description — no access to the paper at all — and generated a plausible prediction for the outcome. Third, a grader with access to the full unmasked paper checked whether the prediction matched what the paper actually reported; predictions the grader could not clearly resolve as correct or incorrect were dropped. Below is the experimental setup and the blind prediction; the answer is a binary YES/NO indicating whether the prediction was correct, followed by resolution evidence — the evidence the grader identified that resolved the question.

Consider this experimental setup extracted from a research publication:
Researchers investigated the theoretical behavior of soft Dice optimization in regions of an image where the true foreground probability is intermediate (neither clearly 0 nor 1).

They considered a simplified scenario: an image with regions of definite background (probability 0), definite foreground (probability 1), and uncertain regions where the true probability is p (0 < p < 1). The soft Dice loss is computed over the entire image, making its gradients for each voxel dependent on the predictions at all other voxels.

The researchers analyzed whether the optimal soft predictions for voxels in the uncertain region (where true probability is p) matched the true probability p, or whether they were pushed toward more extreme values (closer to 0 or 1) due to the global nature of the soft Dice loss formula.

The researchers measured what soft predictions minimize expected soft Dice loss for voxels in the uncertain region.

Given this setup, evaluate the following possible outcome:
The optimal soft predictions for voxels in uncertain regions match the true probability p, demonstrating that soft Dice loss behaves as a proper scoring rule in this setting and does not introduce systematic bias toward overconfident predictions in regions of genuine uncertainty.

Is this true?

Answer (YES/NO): NO